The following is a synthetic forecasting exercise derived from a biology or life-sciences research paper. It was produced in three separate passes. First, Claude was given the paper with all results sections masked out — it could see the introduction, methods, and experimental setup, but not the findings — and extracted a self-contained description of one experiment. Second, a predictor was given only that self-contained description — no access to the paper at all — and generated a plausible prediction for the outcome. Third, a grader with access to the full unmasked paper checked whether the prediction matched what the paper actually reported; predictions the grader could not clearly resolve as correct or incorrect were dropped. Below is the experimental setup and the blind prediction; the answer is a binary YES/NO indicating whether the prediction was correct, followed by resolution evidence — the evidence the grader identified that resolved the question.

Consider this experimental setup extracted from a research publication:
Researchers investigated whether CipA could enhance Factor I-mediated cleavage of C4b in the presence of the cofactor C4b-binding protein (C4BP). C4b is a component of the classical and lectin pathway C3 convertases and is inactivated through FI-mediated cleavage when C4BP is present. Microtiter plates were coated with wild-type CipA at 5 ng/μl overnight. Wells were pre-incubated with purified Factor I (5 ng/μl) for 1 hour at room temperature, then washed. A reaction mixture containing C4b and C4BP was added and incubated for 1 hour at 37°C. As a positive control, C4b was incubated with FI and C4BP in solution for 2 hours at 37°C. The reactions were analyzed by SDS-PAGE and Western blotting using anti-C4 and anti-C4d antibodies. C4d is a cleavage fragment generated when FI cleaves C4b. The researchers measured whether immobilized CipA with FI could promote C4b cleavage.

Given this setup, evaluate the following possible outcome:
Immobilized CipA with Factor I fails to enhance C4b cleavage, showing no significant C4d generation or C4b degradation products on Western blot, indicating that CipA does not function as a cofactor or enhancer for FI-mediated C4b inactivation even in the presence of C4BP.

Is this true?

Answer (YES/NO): NO